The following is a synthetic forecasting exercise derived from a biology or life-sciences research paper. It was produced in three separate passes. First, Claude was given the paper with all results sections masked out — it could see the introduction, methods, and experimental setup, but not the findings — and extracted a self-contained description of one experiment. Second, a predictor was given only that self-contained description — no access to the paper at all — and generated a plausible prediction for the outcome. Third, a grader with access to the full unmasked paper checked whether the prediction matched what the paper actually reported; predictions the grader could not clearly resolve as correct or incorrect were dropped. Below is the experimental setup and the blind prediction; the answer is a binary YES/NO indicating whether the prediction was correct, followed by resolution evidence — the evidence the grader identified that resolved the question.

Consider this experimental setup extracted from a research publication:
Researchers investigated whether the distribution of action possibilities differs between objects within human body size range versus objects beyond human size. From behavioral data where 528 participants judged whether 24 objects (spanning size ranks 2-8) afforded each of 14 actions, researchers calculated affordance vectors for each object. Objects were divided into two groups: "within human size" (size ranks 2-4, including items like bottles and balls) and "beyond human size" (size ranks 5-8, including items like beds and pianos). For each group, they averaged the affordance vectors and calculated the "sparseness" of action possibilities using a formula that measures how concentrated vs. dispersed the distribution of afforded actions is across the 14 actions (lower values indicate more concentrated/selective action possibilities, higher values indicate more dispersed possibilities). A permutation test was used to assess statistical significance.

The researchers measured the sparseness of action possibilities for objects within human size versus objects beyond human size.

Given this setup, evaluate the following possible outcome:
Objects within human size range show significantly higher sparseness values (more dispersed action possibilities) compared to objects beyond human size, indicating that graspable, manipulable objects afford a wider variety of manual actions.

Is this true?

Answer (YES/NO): NO